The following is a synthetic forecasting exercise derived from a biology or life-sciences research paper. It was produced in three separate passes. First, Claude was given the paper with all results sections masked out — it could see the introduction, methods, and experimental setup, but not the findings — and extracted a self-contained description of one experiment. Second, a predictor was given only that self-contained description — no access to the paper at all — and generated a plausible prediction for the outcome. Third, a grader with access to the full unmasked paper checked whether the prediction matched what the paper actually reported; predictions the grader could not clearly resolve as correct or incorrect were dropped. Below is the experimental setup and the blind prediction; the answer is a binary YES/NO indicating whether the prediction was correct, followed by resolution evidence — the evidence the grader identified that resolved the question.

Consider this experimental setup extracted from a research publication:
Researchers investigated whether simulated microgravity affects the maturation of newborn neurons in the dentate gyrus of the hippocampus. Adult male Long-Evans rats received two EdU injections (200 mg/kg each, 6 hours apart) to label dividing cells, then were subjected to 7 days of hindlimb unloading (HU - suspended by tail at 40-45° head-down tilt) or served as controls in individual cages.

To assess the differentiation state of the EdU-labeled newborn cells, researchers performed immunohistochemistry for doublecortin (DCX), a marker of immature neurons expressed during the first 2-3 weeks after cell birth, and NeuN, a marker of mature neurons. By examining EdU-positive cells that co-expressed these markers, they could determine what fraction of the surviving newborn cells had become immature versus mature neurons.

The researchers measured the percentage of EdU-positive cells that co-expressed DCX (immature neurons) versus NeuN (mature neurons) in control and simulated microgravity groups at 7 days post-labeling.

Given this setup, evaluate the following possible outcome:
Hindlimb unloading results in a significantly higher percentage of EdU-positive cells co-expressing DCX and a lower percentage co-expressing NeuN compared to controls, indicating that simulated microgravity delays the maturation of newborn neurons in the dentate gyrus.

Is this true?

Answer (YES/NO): NO